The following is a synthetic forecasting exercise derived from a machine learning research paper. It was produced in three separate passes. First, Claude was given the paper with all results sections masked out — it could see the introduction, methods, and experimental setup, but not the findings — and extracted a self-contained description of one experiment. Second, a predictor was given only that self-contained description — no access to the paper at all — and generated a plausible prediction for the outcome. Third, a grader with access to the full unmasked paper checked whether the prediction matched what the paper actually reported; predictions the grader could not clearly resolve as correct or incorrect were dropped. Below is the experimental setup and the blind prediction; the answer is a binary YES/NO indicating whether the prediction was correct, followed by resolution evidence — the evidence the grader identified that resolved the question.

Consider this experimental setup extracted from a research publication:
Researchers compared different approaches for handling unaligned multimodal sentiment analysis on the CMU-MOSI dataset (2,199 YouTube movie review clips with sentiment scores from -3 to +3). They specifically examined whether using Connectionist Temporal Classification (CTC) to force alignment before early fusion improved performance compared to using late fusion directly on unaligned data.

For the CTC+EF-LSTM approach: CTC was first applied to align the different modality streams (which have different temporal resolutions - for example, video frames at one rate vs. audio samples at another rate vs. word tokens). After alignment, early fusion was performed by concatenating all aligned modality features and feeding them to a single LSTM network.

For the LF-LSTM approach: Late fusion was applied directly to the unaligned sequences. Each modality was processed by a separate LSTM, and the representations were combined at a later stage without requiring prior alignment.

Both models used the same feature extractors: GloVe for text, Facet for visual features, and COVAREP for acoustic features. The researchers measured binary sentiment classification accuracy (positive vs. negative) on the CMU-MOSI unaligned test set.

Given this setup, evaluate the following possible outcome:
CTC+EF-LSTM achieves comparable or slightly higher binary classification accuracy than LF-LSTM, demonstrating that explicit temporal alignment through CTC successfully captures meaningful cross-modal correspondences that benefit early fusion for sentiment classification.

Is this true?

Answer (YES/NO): NO